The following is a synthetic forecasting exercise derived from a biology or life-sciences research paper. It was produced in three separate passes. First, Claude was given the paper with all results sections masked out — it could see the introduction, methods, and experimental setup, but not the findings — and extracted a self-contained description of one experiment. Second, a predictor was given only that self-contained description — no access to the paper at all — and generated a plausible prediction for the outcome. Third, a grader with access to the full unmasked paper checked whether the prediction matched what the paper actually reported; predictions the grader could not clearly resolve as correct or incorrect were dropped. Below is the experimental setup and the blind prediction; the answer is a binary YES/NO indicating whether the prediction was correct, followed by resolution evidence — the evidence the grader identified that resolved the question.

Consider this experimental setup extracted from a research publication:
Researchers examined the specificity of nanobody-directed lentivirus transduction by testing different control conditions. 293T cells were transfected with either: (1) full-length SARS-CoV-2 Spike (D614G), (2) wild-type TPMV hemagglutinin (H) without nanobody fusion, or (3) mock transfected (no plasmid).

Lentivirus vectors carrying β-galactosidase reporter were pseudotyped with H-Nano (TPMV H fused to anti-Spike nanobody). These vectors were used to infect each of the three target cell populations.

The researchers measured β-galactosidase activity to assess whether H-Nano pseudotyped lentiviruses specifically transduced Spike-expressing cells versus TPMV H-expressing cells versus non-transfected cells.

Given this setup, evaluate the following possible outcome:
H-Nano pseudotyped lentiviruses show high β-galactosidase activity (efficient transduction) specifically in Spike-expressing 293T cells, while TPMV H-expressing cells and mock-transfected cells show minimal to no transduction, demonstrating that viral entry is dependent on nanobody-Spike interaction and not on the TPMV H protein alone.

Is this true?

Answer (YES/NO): YES